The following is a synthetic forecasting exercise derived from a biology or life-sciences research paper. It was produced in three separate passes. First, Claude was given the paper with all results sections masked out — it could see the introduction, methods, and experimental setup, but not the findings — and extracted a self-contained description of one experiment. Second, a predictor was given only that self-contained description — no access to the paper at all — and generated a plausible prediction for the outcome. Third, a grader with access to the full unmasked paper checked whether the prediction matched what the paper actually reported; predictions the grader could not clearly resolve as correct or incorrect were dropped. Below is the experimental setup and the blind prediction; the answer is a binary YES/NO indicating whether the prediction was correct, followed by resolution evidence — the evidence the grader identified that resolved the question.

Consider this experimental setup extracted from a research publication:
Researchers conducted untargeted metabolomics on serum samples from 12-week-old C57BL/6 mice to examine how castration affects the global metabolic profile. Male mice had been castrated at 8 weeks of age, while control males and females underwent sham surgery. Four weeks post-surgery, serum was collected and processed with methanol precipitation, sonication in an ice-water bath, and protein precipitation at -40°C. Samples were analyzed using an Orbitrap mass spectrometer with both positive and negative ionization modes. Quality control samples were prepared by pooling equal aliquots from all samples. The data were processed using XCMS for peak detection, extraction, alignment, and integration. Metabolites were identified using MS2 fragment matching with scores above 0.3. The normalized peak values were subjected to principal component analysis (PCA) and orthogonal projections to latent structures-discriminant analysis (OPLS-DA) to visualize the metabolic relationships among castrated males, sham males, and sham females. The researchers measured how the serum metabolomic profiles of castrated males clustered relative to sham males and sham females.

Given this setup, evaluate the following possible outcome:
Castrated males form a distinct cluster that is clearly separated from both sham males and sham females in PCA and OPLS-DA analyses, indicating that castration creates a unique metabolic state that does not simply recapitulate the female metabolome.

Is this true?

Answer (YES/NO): NO